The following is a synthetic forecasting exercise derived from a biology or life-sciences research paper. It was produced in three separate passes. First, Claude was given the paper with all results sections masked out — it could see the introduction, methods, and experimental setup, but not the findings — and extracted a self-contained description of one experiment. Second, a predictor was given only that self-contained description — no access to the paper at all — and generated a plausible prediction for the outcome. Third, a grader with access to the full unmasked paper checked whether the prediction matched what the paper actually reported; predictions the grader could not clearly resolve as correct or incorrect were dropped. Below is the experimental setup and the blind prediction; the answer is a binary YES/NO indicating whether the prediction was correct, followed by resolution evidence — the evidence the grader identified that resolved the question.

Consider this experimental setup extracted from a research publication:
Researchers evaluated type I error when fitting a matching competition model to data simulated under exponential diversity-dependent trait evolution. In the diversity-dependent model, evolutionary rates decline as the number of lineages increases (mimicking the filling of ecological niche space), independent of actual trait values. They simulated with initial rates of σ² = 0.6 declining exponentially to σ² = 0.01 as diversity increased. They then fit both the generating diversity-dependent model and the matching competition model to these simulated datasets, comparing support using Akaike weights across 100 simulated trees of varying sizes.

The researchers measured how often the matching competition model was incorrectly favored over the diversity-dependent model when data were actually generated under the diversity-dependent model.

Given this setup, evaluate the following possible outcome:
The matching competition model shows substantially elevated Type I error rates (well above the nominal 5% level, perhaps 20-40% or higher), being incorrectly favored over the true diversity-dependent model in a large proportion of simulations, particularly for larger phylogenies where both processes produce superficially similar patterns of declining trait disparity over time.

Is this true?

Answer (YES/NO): NO